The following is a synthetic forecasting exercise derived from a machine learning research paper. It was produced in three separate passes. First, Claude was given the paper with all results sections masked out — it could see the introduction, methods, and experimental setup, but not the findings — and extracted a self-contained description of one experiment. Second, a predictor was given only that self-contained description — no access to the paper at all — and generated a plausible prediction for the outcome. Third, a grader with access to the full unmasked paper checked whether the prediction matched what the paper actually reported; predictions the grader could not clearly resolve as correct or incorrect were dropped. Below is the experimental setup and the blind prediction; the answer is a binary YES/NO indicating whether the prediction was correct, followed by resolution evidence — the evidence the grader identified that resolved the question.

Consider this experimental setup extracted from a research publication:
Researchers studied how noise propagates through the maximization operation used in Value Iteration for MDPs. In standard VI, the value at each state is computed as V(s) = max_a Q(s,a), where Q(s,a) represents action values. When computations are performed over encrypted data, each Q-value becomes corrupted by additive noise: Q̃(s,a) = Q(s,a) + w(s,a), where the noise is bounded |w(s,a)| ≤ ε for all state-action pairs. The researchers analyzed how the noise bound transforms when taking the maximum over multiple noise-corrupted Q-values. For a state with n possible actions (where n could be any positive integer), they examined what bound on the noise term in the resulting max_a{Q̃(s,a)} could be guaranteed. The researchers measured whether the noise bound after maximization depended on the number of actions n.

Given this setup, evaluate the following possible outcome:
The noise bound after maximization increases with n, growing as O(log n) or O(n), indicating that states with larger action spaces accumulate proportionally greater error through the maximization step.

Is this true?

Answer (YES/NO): NO